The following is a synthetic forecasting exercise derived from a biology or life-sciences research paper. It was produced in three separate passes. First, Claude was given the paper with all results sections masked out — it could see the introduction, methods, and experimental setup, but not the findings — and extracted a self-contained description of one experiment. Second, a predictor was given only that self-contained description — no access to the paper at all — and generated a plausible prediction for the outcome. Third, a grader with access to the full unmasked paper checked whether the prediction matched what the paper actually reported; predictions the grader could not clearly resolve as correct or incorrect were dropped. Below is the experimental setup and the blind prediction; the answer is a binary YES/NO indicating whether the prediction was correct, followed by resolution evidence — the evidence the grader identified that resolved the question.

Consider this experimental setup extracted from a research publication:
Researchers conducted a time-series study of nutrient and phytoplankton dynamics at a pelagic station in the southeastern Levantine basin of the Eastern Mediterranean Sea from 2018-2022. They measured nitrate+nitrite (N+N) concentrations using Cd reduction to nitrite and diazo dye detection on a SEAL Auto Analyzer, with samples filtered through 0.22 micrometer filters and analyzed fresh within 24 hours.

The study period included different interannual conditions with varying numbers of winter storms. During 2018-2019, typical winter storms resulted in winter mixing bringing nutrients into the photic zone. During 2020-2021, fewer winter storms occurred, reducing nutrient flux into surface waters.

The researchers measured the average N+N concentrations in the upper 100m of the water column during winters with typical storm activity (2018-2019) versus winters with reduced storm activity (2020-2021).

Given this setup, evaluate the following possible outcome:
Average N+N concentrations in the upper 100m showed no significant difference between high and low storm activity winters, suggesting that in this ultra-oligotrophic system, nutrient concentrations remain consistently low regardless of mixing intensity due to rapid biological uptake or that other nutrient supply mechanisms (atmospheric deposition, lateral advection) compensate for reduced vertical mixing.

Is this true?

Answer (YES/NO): NO